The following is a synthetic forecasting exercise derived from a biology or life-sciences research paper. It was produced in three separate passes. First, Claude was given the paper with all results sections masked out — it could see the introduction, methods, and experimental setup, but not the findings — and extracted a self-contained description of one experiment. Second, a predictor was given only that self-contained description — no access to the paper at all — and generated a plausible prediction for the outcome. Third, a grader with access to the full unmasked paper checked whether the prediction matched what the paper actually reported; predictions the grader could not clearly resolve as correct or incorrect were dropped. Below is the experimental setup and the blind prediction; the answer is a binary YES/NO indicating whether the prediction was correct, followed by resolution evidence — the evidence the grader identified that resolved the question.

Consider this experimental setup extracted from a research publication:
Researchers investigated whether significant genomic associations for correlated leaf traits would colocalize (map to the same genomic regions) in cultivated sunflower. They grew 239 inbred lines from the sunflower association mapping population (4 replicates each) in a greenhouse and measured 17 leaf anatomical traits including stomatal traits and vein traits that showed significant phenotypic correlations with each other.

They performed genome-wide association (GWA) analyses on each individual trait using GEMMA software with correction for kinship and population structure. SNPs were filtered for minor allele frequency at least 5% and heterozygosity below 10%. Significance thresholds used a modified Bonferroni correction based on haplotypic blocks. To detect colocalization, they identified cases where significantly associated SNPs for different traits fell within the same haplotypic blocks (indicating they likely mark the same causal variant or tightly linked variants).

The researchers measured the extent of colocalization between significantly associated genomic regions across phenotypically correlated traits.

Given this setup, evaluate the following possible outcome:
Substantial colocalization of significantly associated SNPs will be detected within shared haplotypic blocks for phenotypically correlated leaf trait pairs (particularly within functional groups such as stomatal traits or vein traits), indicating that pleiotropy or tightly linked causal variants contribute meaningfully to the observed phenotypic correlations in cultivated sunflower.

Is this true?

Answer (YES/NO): NO